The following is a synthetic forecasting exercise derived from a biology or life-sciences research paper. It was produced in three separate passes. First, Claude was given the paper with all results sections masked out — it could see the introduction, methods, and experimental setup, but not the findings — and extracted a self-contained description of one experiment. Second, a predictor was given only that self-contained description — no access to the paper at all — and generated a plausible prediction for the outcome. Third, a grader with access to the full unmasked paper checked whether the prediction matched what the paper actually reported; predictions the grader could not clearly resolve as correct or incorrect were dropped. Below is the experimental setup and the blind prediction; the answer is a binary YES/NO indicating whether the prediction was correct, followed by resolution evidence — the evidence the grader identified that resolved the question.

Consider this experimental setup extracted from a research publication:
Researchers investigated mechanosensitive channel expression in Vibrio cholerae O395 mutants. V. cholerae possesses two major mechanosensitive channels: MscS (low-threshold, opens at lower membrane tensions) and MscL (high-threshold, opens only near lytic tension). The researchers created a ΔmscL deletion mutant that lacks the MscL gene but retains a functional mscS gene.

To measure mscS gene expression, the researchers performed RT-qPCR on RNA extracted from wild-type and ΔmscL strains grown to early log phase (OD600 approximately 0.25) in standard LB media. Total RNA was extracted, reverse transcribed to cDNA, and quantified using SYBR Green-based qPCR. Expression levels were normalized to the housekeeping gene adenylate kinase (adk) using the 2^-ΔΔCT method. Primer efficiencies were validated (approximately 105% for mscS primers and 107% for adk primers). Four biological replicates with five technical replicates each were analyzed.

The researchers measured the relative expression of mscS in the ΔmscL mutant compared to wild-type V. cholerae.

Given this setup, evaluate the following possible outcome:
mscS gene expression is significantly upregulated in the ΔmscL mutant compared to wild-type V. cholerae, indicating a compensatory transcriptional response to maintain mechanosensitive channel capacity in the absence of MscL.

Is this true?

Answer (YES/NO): YES